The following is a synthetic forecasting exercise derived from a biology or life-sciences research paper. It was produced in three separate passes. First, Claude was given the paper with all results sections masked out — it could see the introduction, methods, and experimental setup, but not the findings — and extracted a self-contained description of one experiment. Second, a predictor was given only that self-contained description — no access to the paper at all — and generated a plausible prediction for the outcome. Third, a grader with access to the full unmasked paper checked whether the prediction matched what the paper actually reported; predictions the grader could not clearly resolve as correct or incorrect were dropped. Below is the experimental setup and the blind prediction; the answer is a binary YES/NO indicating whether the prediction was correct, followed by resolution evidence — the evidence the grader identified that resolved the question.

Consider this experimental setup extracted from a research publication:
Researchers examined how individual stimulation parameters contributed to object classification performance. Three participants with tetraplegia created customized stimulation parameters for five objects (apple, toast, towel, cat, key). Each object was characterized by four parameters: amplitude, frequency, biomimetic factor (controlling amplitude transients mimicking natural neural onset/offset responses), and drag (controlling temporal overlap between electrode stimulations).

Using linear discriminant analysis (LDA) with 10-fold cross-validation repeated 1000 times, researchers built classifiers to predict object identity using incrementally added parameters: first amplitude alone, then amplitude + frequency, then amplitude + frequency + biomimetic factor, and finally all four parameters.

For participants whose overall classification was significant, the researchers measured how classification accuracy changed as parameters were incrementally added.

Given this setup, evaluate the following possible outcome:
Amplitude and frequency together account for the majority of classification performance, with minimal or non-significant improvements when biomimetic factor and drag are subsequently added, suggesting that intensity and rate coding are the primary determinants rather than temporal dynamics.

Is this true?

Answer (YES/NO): NO